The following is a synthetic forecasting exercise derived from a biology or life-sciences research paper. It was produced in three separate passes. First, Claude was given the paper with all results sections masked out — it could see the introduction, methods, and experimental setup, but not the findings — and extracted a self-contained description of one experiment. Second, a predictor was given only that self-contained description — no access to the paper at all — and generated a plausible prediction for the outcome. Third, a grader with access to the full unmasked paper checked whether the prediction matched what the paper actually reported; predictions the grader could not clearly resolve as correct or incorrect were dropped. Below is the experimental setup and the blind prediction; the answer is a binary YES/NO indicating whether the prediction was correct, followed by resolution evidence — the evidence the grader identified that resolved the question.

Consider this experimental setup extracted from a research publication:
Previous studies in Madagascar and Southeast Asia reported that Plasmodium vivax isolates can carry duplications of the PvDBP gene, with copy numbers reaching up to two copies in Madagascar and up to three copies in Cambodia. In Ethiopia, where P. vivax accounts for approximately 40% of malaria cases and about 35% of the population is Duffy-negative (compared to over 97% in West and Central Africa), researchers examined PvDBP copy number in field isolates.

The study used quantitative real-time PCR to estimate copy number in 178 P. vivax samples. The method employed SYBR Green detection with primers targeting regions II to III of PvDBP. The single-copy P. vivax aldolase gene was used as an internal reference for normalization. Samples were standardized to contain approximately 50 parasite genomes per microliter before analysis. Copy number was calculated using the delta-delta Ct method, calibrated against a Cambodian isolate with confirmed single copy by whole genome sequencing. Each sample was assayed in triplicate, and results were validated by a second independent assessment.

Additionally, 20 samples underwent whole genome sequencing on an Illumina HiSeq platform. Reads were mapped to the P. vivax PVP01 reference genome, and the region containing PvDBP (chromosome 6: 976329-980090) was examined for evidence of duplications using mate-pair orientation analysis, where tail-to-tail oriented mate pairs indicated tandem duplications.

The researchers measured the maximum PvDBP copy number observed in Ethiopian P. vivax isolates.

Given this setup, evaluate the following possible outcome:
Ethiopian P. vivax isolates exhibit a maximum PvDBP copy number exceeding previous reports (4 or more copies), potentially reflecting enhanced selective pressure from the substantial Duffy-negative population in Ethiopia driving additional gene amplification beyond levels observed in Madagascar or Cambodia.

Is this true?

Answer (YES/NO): YES